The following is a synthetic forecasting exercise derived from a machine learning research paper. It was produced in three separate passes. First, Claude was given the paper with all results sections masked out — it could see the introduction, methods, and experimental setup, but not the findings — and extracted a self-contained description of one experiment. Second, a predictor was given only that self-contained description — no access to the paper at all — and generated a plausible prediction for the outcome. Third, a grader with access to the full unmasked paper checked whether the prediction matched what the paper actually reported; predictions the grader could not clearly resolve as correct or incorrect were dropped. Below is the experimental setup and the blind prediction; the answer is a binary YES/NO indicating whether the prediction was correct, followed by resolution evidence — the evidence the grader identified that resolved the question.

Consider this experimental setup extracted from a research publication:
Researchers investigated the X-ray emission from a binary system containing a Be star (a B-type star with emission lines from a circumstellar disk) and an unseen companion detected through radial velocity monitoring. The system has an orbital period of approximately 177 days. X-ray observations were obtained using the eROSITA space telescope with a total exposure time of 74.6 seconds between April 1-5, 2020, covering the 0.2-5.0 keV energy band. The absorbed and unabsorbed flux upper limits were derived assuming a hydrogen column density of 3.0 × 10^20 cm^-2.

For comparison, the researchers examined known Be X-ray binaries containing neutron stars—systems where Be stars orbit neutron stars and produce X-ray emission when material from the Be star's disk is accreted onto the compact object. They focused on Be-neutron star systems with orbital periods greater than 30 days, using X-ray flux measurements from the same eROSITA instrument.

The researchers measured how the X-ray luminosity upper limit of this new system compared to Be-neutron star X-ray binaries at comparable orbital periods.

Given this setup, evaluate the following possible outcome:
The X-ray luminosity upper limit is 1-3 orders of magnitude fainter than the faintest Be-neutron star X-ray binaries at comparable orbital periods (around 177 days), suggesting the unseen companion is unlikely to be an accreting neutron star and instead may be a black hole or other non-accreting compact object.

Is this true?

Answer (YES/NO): YES